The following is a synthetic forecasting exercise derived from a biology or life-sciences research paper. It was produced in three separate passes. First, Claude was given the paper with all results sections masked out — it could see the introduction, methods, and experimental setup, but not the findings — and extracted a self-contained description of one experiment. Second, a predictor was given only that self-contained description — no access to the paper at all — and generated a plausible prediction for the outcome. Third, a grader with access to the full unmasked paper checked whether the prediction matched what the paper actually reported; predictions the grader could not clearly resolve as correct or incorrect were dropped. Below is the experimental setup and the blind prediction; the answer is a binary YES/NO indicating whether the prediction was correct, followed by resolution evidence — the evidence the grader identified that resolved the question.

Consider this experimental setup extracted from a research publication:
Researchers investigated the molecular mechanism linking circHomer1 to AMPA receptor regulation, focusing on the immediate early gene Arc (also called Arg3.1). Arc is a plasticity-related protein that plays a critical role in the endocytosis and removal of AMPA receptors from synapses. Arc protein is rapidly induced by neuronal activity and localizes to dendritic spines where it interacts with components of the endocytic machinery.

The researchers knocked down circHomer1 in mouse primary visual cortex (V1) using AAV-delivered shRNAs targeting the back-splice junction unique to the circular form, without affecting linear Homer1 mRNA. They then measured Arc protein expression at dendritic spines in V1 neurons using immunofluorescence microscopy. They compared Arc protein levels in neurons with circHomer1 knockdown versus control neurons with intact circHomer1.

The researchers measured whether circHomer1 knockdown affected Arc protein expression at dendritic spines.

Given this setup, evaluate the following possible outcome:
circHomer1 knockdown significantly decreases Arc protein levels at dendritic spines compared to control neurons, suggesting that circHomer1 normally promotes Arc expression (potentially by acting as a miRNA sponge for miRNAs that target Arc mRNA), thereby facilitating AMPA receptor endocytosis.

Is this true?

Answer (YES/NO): YES